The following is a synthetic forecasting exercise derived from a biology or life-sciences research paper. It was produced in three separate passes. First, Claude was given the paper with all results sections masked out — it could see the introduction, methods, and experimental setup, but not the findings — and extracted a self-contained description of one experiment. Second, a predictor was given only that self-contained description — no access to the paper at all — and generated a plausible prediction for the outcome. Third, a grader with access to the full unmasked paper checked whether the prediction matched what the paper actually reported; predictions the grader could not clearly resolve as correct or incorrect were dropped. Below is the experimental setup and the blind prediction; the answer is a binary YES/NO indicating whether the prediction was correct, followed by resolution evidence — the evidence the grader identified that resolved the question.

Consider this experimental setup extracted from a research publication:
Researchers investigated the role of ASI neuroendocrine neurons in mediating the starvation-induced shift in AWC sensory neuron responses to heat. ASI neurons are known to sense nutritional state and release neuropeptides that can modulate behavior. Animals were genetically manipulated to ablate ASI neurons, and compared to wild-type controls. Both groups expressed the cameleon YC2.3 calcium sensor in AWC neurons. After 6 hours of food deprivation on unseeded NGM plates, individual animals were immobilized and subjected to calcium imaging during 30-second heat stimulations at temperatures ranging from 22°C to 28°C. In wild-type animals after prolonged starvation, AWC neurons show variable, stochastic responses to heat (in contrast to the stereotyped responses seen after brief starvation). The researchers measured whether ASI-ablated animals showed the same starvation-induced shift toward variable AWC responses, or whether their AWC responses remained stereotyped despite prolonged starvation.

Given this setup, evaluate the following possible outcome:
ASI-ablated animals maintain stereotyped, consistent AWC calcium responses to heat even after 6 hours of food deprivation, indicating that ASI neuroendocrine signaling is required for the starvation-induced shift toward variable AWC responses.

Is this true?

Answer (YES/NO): YES